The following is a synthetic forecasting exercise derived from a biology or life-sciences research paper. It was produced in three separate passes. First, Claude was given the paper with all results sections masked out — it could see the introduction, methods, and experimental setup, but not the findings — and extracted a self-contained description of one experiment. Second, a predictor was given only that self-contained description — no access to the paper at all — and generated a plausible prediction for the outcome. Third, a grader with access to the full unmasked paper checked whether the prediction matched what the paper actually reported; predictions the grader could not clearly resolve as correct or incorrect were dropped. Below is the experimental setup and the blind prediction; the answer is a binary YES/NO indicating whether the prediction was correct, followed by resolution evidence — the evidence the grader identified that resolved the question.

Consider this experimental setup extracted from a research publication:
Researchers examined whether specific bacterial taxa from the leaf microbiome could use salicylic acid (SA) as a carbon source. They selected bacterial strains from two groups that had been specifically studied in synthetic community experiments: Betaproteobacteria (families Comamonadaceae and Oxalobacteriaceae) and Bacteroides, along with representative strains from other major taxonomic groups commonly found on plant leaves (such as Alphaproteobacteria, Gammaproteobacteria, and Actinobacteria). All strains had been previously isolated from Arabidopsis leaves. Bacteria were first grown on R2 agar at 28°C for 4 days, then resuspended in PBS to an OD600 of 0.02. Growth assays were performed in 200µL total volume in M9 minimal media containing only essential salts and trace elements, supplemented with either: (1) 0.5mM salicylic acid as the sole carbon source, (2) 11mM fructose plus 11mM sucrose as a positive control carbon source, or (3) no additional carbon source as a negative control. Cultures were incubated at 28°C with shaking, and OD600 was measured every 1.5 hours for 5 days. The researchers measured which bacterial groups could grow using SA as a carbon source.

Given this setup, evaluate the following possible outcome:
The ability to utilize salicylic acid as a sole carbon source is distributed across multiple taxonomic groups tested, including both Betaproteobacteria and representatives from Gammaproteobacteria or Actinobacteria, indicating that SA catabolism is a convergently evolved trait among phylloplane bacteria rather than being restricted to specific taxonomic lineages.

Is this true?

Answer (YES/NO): NO